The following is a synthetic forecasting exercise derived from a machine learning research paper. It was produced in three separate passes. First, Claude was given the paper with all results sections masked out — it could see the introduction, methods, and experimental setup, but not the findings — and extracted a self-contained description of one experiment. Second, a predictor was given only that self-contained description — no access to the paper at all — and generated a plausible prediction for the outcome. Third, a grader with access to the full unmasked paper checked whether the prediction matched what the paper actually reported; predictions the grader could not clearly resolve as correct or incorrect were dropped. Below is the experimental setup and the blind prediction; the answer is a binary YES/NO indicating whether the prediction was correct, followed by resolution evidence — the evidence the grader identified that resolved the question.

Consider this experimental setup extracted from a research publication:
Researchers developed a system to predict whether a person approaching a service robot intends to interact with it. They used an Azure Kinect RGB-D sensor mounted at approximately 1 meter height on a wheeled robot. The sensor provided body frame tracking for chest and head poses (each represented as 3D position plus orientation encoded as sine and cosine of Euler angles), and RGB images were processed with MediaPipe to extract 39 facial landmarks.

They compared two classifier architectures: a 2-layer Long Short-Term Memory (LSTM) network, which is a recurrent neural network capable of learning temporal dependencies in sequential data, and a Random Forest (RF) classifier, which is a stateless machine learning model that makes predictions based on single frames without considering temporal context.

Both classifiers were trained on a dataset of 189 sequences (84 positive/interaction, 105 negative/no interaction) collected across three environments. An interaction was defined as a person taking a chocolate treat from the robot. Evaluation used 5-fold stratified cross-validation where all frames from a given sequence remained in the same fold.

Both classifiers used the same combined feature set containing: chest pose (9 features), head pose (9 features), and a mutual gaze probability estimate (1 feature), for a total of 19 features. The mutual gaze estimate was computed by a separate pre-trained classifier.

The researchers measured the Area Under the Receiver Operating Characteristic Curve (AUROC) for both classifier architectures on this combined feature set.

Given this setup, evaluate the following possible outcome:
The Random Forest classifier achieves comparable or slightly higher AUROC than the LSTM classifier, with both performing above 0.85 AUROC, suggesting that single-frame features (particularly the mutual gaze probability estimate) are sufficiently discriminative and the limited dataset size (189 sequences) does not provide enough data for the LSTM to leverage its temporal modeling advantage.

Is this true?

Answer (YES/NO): NO